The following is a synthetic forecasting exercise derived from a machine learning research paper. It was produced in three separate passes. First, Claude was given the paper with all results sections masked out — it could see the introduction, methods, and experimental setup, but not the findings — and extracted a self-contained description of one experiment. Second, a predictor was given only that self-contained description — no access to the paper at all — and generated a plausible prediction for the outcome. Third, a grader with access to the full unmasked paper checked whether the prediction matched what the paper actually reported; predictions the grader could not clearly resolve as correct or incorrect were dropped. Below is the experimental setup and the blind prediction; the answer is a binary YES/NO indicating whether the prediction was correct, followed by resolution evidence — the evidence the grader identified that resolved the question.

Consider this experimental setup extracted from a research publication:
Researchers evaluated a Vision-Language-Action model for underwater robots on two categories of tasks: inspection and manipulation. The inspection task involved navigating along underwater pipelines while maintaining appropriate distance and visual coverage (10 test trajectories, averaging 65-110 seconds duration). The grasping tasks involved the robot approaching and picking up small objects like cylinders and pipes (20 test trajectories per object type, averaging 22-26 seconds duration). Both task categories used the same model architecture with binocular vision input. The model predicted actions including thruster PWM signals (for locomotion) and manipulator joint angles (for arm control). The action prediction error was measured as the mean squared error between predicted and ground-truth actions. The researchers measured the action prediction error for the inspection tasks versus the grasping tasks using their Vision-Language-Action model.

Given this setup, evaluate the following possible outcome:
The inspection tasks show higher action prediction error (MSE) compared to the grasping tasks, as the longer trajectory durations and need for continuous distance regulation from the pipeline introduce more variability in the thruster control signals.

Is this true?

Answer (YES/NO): YES